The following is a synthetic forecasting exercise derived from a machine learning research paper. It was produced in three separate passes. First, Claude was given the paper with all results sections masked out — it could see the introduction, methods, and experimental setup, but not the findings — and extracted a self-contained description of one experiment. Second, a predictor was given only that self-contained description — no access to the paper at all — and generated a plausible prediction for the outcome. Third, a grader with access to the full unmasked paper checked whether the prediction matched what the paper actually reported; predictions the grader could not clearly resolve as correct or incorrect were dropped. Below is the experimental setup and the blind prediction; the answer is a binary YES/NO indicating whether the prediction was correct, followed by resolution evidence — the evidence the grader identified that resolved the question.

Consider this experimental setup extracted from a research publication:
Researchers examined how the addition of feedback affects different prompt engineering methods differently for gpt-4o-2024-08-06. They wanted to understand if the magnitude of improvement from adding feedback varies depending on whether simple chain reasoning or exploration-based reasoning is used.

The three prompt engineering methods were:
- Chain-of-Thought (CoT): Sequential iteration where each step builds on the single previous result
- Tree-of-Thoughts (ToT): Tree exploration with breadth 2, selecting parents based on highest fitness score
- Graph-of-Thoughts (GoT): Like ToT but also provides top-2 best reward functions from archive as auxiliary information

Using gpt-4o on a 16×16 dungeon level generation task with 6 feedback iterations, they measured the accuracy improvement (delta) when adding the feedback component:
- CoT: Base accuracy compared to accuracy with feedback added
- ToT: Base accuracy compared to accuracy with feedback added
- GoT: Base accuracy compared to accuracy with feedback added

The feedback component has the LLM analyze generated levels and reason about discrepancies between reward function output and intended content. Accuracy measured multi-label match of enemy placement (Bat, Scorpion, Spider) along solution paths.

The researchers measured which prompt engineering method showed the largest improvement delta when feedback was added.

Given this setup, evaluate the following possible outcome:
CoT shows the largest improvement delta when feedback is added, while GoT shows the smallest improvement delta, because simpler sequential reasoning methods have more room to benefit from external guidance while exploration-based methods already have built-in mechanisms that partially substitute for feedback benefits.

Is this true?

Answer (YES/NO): NO